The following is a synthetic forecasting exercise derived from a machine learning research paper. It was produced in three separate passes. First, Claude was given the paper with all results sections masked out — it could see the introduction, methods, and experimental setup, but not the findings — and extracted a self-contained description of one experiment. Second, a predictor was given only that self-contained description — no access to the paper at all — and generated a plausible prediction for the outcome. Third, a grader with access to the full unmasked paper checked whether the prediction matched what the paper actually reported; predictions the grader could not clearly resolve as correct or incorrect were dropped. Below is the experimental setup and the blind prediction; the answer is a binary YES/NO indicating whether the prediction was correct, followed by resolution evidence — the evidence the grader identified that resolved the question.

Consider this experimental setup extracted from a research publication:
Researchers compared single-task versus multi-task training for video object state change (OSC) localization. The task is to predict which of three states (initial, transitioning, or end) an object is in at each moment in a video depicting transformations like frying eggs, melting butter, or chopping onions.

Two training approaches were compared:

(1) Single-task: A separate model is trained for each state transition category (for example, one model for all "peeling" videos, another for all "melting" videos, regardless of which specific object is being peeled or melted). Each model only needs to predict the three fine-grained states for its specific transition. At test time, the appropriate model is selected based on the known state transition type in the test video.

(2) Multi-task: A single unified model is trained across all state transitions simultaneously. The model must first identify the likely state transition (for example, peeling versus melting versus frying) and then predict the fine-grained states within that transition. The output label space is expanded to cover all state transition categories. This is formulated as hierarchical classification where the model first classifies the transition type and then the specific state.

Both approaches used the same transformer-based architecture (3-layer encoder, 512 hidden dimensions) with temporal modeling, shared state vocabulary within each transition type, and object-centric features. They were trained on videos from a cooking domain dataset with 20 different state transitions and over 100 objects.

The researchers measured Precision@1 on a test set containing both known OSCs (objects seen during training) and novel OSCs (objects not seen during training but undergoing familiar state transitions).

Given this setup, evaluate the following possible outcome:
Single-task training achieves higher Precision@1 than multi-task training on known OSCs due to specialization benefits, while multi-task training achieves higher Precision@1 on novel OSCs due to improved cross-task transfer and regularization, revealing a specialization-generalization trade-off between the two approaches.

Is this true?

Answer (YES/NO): NO